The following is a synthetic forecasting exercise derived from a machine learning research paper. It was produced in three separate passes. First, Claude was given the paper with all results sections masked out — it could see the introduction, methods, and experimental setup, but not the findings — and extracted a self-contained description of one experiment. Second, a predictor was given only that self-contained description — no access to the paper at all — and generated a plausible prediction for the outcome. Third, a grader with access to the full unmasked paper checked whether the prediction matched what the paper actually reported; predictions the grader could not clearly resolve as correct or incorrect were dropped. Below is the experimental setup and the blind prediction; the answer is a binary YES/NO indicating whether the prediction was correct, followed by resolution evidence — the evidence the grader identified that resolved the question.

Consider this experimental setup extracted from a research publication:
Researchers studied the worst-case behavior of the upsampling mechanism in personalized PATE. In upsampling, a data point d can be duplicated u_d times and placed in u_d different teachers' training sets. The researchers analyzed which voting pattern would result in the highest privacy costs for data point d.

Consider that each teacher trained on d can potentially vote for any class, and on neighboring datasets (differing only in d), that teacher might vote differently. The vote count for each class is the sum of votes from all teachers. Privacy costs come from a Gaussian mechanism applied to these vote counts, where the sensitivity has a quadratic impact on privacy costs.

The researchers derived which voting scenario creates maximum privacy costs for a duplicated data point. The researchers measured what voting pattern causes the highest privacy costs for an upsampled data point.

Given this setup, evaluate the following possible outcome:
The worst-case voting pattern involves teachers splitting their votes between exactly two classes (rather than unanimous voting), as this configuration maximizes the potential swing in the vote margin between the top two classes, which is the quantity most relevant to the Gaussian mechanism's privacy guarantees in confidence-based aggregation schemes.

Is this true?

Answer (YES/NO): NO